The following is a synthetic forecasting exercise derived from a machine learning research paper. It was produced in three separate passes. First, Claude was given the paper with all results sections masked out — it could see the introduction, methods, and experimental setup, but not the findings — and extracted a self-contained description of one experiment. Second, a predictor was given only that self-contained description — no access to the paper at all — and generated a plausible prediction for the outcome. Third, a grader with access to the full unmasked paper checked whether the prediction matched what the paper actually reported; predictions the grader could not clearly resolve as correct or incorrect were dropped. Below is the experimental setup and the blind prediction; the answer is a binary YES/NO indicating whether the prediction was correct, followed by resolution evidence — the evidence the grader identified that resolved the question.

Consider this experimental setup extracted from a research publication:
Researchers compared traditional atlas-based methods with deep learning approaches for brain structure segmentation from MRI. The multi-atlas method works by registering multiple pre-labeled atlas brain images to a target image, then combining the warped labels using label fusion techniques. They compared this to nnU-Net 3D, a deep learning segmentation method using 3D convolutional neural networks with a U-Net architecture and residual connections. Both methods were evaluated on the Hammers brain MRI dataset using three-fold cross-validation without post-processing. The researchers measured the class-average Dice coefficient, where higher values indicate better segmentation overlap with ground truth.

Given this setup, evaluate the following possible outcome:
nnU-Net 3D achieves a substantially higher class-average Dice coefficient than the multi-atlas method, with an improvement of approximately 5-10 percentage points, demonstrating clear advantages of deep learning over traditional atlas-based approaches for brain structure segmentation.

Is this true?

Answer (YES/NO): YES